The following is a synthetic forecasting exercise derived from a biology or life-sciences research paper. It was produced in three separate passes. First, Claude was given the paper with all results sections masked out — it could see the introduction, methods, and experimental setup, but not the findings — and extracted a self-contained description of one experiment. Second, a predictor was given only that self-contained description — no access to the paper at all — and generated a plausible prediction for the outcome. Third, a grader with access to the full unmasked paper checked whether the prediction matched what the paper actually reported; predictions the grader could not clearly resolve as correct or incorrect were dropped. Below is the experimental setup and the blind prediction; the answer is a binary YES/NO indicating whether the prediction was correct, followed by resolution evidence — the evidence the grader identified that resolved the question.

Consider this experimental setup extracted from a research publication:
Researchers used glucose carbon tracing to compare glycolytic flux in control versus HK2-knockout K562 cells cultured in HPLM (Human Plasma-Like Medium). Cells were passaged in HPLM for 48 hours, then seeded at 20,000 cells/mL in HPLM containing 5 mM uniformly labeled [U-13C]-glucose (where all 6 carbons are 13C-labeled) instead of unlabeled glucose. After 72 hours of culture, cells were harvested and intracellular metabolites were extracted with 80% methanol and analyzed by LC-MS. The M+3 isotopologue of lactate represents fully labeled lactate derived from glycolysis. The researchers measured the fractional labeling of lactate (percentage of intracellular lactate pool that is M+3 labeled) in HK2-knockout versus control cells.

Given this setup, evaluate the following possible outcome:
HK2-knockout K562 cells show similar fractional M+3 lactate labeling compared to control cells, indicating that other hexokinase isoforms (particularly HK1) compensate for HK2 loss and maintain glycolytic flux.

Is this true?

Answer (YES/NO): NO